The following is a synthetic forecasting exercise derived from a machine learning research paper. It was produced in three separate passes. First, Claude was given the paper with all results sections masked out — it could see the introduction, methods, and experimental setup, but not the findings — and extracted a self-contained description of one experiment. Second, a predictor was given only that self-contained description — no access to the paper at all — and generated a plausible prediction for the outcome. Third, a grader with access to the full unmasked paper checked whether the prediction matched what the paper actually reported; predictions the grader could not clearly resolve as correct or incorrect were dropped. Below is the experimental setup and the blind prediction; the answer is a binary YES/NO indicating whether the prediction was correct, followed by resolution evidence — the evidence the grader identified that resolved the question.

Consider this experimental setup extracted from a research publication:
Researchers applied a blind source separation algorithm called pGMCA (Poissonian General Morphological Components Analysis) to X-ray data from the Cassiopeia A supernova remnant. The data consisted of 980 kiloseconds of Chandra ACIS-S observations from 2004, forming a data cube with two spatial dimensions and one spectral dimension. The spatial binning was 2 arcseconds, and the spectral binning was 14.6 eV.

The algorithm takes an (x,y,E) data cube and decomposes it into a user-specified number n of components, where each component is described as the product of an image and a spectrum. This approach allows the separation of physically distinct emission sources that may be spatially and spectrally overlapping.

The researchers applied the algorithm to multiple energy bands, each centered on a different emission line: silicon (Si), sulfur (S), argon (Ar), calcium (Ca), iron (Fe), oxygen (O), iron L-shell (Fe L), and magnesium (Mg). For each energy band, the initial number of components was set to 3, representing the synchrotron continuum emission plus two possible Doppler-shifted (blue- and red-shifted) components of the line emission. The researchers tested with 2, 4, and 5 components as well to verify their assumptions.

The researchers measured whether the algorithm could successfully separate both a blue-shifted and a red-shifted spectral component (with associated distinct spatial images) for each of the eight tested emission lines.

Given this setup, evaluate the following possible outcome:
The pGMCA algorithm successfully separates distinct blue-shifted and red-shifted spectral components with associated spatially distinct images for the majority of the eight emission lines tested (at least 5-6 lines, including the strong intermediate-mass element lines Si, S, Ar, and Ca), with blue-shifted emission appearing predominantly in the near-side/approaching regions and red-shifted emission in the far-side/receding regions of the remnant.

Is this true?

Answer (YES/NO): YES